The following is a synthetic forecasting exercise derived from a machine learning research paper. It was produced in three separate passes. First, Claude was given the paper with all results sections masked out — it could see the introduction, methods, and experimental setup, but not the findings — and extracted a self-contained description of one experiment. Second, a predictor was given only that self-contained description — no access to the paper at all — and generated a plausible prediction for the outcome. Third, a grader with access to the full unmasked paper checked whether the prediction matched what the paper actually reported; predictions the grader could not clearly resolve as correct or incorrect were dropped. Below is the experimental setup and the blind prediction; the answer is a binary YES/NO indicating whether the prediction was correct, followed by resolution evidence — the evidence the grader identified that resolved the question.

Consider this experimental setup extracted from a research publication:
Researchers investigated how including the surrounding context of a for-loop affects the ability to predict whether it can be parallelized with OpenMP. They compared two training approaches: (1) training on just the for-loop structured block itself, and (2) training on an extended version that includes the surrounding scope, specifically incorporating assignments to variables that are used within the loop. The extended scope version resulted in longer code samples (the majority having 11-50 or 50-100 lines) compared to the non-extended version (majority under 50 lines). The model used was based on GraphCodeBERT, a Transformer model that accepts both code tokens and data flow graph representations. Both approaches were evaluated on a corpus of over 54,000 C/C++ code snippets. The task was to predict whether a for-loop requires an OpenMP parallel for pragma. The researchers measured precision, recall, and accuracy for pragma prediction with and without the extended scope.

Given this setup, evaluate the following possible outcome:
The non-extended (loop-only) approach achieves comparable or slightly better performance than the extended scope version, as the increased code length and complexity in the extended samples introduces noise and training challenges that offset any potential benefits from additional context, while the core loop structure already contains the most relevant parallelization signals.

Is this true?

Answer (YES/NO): NO